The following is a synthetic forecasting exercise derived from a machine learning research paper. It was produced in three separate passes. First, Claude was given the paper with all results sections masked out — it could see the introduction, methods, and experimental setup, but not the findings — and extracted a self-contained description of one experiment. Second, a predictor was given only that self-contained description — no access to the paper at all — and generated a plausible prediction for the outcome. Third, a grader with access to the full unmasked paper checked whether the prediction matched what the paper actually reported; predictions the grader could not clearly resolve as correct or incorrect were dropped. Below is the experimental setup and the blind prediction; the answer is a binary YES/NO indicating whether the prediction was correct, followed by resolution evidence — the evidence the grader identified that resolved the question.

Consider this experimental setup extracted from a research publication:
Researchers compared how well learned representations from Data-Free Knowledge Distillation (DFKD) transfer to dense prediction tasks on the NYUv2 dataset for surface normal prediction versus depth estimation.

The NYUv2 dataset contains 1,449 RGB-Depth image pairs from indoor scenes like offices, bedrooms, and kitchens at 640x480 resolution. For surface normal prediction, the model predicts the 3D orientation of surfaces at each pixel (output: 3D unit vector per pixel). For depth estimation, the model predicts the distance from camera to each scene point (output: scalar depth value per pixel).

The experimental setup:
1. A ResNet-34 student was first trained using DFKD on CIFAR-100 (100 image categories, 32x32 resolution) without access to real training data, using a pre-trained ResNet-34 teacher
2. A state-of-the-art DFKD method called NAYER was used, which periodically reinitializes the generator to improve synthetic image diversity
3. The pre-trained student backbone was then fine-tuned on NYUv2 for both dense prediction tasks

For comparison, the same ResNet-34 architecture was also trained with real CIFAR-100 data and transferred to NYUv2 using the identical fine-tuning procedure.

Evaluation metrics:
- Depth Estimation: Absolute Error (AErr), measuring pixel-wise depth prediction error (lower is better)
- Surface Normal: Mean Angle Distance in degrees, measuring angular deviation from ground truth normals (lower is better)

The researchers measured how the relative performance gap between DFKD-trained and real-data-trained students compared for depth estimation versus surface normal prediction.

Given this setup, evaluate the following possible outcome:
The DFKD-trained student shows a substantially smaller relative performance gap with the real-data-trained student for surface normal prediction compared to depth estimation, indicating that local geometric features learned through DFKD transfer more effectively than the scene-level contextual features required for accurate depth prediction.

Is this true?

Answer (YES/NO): NO